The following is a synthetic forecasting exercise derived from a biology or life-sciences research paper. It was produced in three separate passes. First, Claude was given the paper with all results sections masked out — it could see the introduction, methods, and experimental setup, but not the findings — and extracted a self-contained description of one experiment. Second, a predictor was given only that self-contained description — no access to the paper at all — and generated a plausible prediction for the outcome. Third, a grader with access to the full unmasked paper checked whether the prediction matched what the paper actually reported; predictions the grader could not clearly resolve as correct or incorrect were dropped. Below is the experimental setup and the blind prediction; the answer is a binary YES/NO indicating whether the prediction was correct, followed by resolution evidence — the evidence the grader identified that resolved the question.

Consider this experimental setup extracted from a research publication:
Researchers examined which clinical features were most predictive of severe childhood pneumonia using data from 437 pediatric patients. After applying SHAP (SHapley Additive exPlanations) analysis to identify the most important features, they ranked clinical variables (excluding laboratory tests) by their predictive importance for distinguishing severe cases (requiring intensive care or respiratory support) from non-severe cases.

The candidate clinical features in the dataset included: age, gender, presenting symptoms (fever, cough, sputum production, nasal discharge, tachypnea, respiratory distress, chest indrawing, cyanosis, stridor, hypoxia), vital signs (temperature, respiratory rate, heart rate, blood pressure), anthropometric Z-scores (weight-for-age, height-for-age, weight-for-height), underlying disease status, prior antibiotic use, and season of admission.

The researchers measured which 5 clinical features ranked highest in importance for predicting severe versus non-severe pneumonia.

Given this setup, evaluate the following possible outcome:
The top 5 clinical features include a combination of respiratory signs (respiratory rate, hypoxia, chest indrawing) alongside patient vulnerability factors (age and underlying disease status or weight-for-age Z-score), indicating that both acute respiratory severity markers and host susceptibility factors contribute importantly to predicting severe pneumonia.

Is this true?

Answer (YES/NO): NO